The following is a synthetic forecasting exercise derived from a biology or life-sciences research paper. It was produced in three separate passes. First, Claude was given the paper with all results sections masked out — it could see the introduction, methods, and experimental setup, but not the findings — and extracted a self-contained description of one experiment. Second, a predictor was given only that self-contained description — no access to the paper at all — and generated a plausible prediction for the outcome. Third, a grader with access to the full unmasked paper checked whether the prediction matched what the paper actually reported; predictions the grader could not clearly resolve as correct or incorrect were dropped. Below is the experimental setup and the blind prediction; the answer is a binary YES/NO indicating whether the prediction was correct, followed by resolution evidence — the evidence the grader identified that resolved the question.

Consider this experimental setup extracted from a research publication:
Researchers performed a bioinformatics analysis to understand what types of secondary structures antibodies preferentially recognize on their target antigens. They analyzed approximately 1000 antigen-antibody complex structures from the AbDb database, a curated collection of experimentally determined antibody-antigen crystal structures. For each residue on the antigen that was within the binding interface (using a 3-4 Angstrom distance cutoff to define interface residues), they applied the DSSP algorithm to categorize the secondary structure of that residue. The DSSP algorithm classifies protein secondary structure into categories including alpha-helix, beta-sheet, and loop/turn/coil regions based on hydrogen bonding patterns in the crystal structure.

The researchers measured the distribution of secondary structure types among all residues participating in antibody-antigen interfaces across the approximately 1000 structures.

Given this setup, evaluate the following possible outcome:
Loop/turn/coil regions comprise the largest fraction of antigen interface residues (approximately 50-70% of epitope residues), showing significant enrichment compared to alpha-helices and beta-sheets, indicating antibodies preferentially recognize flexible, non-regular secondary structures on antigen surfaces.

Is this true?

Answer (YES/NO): YES